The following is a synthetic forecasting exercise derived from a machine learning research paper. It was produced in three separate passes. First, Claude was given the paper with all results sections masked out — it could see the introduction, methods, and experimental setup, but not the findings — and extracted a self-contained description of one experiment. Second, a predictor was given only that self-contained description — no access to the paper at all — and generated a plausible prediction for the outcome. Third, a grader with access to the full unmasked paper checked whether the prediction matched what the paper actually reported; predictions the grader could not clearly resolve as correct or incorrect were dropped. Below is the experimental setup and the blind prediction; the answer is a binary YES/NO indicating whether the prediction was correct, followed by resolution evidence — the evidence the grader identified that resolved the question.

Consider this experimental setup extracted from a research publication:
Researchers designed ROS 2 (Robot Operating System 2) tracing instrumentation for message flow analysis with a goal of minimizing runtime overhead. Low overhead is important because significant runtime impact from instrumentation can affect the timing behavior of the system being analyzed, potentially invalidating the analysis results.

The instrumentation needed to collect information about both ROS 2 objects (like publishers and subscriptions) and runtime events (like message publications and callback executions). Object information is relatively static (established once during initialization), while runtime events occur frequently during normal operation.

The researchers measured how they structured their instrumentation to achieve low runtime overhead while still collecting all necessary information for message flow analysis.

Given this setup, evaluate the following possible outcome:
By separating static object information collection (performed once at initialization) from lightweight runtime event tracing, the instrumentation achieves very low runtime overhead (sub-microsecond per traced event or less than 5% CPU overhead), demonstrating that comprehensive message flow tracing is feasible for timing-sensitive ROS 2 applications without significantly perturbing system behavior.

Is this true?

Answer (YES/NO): YES